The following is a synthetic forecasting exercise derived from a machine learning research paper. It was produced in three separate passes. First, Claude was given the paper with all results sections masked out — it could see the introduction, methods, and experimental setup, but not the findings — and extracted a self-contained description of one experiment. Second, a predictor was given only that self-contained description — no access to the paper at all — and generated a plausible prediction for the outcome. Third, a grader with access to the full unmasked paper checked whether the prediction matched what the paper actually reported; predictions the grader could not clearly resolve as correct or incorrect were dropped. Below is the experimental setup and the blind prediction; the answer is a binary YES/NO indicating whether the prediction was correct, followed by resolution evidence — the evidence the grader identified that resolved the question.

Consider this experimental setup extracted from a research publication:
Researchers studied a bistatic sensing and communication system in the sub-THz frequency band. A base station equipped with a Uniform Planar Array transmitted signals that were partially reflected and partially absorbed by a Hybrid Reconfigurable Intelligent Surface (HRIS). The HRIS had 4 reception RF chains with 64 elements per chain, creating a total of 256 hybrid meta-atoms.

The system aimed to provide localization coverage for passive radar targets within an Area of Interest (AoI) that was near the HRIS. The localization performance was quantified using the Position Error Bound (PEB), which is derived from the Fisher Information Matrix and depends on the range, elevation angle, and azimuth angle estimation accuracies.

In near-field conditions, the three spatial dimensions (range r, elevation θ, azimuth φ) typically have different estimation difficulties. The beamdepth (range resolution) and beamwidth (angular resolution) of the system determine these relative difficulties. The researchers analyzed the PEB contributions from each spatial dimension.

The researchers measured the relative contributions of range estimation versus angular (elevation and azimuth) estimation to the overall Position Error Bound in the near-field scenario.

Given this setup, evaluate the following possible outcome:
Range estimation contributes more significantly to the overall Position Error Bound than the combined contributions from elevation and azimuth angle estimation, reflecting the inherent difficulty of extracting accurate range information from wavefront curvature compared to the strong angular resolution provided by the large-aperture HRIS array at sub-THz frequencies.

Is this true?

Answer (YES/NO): YES